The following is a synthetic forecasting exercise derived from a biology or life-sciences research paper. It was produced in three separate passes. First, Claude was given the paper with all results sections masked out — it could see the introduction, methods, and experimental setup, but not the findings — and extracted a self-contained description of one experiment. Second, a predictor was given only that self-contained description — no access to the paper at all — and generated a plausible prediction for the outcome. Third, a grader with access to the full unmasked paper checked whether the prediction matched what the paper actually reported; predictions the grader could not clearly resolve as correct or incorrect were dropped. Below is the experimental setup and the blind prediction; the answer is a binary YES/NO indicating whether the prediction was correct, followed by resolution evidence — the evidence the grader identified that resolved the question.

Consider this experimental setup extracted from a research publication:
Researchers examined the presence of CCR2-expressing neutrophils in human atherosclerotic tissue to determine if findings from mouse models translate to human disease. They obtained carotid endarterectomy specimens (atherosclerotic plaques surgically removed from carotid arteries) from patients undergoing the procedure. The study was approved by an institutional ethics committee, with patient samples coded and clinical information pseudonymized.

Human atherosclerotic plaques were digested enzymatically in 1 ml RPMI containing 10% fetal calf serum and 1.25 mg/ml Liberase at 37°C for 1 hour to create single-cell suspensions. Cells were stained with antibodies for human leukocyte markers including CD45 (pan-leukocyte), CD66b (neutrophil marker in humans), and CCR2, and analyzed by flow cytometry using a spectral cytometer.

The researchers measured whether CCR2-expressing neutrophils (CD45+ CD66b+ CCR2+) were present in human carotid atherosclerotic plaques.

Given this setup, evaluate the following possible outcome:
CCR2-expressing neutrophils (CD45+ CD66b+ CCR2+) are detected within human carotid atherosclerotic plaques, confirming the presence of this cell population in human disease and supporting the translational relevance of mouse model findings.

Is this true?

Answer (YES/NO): YES